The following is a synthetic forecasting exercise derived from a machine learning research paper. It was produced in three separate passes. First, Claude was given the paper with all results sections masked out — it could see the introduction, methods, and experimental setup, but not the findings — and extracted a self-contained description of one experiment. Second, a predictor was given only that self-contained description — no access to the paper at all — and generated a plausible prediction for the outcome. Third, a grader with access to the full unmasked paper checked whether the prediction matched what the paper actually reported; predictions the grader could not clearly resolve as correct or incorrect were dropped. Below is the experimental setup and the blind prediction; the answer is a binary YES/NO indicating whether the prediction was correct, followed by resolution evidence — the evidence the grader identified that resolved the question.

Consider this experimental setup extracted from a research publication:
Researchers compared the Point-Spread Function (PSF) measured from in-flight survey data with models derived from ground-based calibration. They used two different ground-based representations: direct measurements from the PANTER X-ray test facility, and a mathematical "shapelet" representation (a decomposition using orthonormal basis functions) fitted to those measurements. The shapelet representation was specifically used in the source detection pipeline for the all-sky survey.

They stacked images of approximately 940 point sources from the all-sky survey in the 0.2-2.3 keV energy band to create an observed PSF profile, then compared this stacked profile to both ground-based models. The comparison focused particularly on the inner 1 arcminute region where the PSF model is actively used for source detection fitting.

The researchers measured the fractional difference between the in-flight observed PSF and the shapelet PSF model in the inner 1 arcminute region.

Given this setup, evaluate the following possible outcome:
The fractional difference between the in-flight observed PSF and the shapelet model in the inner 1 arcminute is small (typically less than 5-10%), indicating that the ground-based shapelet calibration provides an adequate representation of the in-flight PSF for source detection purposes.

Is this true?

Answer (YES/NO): NO